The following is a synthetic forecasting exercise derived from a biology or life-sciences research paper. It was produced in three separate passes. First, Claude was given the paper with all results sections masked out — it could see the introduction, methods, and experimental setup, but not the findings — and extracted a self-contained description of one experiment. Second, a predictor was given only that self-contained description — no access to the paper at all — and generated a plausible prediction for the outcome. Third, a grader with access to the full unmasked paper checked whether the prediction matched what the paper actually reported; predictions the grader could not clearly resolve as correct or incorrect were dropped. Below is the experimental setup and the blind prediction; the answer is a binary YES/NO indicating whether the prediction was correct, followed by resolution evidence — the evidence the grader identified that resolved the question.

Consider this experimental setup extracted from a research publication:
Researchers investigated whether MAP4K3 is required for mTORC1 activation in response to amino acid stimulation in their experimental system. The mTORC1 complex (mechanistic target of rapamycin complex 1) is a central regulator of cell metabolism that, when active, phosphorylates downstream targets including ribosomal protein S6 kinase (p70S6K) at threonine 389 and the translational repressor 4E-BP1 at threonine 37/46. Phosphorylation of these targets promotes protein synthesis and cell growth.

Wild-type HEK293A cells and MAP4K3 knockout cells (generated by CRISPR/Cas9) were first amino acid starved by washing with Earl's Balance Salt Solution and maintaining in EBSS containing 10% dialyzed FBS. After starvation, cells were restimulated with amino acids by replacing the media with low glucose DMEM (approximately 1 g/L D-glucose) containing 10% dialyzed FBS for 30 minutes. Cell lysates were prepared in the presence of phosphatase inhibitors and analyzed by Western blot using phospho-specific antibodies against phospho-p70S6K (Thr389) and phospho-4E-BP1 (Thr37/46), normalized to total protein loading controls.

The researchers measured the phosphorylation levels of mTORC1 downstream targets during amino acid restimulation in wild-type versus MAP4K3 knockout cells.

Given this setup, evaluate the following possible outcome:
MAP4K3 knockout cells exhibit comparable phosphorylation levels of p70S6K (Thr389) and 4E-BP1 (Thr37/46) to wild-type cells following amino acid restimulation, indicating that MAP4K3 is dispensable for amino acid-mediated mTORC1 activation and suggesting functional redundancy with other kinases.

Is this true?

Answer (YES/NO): NO